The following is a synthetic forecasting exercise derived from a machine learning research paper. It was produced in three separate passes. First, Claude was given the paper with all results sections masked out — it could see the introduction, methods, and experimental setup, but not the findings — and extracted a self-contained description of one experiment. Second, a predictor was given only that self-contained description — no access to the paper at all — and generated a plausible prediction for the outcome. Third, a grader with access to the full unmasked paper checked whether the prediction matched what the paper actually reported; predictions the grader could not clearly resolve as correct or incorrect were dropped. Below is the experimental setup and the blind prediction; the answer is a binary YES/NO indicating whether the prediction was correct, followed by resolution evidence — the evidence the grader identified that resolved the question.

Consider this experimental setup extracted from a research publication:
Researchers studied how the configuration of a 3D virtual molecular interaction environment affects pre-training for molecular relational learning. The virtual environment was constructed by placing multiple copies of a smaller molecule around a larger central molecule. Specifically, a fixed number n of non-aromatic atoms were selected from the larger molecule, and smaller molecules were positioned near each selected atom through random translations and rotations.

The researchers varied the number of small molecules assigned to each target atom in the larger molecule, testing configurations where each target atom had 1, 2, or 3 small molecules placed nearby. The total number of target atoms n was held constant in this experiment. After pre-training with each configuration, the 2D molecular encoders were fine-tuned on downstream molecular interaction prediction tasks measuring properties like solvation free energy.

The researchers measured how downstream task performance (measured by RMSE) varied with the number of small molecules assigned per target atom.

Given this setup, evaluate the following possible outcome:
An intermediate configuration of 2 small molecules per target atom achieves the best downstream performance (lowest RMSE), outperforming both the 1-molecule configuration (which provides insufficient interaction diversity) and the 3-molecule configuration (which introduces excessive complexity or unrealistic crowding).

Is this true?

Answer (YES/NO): NO